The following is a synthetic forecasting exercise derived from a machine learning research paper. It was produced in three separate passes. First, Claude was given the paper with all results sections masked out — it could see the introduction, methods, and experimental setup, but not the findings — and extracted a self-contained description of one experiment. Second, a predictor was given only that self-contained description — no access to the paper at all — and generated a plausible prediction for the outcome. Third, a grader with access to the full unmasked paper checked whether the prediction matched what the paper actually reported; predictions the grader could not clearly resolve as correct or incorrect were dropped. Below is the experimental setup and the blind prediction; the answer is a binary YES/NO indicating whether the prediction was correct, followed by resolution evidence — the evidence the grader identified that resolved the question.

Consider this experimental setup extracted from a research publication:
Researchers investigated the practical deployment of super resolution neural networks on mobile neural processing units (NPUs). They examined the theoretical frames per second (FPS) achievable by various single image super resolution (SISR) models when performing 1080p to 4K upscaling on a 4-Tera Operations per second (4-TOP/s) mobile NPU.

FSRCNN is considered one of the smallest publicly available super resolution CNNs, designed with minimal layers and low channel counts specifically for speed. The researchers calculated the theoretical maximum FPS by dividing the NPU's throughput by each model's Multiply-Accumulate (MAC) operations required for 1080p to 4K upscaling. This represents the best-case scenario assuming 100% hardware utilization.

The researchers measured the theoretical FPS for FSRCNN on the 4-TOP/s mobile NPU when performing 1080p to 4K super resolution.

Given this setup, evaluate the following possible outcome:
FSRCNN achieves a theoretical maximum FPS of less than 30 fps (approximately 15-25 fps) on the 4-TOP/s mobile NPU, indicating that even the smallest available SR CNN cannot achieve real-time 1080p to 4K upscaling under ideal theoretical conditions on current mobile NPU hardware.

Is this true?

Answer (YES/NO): NO